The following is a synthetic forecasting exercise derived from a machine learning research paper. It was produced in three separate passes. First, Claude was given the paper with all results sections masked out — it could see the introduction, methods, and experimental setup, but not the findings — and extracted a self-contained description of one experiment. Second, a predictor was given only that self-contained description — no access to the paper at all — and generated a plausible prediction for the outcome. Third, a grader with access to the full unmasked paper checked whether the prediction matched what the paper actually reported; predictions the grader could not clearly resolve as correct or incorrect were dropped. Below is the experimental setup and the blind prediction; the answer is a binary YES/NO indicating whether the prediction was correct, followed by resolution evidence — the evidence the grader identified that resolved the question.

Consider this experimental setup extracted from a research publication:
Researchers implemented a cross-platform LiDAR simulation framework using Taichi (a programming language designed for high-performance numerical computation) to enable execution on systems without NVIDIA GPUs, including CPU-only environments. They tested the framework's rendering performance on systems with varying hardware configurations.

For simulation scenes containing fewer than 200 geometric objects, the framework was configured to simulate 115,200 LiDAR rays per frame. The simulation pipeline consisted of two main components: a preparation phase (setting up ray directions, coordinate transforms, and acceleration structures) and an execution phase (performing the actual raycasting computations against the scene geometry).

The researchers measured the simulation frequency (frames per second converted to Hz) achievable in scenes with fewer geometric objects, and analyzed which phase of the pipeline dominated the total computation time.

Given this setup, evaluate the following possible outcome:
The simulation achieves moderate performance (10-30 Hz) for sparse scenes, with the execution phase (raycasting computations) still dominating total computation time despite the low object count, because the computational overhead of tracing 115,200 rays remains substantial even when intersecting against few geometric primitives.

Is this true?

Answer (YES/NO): NO